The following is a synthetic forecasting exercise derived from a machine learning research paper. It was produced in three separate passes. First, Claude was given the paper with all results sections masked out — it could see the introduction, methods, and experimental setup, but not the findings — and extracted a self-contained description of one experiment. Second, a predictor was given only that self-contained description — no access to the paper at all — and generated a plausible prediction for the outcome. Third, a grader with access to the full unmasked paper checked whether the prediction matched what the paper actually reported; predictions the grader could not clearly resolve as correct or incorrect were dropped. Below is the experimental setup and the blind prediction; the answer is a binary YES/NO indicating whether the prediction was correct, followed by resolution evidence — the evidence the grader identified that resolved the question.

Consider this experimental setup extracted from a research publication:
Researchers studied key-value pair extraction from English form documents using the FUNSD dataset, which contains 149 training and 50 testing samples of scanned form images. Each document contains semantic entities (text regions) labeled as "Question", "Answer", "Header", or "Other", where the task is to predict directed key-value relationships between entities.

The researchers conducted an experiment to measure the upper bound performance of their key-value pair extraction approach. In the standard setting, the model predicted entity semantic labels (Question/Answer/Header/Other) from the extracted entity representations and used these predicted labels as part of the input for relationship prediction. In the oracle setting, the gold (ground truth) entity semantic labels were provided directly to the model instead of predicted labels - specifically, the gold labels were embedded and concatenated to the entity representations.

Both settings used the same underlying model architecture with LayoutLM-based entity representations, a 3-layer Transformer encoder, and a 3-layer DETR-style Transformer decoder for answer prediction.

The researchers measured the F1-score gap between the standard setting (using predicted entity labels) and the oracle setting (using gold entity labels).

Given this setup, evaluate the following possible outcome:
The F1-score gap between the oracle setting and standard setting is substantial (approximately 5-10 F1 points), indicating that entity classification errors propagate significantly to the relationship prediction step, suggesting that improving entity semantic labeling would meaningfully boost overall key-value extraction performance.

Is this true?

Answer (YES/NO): YES